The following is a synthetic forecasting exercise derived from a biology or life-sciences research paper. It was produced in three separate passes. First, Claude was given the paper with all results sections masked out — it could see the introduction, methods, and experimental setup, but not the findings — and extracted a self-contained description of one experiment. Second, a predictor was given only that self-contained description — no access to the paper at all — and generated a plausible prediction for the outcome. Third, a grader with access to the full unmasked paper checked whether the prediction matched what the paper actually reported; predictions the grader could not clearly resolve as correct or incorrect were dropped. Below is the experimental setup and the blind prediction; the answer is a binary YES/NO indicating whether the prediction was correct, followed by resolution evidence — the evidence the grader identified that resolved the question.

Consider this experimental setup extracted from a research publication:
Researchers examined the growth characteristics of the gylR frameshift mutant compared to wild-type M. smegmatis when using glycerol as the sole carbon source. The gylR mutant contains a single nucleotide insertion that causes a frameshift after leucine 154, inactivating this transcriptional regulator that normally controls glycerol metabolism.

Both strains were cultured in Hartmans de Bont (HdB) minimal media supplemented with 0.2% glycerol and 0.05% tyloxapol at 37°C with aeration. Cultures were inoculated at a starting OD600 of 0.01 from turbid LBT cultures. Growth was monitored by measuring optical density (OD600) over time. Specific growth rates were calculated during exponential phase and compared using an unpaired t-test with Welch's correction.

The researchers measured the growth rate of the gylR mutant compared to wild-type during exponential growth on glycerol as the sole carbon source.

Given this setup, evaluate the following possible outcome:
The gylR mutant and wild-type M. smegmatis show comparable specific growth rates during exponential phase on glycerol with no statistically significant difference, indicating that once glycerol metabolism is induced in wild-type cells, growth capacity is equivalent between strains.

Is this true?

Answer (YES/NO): NO